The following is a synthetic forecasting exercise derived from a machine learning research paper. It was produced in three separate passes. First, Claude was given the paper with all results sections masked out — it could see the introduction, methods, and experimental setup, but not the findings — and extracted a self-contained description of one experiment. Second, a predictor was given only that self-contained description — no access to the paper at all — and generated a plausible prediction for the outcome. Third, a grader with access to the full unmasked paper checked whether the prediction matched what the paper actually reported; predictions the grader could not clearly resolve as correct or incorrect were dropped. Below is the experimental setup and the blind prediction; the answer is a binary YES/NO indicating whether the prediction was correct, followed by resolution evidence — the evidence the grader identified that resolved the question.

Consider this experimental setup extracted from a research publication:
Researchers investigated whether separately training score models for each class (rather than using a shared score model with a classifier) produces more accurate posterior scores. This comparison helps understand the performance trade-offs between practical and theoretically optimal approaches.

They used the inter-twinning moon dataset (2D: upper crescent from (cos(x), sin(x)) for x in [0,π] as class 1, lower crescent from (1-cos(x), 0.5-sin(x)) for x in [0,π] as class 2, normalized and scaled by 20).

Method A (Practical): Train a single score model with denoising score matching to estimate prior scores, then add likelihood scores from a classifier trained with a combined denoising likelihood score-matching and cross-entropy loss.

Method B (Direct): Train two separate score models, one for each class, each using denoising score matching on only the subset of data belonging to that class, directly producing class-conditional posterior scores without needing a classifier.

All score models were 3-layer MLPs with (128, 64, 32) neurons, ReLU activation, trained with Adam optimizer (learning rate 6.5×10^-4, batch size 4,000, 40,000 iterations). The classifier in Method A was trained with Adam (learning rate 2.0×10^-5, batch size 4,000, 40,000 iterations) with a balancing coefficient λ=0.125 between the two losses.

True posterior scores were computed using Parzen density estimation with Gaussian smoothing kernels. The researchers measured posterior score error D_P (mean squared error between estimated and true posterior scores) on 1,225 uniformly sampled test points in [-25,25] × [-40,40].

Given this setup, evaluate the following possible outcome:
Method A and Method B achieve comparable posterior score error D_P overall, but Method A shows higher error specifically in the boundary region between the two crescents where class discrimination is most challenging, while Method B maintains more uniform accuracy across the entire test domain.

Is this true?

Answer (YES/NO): NO